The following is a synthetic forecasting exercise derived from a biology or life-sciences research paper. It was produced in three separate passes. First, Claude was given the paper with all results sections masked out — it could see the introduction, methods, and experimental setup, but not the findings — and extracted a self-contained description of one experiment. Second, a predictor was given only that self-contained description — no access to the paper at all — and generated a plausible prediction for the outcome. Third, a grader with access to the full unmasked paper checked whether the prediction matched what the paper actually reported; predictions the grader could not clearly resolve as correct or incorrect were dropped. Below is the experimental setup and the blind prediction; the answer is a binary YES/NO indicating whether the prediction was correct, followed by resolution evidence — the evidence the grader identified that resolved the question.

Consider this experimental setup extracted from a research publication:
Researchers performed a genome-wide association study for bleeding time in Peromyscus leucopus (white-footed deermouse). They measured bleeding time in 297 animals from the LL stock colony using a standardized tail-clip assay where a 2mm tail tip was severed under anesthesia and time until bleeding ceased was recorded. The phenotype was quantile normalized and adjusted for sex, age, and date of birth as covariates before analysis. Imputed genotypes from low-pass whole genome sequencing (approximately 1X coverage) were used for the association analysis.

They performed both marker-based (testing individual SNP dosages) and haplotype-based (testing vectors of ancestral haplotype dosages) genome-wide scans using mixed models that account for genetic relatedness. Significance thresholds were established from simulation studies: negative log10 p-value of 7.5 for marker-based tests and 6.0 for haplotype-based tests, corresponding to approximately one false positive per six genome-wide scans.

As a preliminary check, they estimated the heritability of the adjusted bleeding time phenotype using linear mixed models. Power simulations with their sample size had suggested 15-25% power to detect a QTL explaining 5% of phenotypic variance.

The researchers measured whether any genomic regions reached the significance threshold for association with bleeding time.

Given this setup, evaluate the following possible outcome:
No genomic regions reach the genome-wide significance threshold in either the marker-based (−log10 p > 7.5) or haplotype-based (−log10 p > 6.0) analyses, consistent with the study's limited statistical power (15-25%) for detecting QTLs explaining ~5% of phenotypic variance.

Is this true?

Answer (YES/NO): YES